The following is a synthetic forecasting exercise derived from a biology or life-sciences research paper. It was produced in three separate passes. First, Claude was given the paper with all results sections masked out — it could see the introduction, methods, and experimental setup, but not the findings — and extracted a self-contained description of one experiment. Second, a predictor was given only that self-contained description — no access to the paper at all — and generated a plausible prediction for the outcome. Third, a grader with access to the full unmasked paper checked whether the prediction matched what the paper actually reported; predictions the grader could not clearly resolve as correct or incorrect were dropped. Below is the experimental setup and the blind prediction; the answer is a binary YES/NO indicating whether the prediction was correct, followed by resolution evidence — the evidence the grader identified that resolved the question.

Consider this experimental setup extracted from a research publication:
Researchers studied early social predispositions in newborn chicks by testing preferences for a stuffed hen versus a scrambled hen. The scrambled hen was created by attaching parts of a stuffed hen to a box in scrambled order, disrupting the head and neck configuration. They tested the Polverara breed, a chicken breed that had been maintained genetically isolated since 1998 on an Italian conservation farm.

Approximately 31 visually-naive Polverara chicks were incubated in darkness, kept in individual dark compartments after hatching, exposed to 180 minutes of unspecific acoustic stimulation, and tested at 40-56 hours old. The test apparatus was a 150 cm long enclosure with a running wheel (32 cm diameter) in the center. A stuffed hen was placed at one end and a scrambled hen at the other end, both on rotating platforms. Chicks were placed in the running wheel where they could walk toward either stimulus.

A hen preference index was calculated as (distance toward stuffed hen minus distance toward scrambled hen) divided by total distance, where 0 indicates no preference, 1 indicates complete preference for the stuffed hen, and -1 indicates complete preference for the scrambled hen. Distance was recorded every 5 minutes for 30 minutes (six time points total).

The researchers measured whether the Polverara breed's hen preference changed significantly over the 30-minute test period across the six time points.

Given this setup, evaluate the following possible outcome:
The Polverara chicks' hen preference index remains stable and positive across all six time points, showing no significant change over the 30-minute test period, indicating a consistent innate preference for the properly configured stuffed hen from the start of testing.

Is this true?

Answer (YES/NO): YES